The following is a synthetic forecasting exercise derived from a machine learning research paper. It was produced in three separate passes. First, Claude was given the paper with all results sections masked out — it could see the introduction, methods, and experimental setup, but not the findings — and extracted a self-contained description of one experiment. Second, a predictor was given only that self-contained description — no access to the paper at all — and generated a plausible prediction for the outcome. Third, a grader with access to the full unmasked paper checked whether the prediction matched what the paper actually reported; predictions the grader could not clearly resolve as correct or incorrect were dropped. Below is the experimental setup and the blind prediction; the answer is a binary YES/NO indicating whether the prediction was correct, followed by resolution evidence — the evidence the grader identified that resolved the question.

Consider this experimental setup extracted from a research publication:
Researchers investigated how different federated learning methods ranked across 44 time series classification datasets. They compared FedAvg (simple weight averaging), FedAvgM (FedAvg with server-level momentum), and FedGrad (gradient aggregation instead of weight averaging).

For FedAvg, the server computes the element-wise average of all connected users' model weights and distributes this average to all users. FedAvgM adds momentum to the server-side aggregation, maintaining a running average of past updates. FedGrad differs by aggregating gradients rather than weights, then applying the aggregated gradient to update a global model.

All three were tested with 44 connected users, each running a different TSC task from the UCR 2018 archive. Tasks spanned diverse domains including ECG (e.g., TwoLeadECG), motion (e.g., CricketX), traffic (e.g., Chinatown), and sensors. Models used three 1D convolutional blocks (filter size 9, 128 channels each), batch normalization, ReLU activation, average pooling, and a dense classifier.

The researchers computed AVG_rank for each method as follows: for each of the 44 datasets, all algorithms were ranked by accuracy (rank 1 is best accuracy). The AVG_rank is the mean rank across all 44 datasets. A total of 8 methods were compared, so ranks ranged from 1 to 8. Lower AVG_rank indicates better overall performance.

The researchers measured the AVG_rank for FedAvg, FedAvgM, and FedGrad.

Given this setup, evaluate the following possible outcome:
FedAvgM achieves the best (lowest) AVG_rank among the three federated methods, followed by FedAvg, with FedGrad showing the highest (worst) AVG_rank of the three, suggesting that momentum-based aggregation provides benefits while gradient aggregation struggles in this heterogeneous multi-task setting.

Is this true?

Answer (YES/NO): NO